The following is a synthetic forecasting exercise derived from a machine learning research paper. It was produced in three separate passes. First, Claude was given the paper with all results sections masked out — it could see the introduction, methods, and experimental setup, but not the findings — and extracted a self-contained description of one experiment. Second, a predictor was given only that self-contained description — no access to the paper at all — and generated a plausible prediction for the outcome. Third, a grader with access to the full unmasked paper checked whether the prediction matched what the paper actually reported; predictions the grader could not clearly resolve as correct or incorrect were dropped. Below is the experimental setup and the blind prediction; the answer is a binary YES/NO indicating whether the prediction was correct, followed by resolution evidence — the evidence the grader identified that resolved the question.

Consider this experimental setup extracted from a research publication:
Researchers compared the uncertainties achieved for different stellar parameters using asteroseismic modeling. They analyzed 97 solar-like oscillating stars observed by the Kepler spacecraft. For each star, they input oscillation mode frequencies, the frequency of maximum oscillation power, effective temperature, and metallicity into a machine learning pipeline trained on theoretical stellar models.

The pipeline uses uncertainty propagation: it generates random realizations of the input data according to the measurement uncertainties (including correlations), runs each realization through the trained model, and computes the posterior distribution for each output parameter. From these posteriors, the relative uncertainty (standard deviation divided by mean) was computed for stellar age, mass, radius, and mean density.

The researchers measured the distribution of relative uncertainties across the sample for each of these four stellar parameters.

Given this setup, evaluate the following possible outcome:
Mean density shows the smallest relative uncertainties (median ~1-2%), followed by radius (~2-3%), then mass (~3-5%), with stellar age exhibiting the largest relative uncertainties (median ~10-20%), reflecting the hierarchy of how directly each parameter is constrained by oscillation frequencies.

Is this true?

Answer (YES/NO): NO